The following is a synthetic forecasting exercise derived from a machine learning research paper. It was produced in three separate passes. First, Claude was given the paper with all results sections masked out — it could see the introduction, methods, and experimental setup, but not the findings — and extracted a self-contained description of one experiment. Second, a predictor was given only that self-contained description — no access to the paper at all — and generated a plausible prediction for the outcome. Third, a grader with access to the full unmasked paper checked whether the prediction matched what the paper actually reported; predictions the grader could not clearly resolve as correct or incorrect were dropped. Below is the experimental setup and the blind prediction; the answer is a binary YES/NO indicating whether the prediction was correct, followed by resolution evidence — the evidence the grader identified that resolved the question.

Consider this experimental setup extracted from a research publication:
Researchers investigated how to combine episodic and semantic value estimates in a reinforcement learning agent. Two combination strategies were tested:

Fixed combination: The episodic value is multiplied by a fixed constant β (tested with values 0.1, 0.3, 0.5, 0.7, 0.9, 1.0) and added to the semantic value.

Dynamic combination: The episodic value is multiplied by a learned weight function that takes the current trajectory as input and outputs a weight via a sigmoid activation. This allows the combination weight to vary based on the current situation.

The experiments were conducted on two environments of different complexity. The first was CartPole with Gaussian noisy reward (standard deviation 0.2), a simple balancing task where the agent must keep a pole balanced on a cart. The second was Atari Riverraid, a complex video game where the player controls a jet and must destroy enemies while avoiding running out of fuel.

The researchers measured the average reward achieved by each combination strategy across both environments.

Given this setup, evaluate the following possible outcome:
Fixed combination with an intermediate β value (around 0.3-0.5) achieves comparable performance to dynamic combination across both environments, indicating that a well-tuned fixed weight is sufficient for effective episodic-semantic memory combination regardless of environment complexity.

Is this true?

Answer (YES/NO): NO